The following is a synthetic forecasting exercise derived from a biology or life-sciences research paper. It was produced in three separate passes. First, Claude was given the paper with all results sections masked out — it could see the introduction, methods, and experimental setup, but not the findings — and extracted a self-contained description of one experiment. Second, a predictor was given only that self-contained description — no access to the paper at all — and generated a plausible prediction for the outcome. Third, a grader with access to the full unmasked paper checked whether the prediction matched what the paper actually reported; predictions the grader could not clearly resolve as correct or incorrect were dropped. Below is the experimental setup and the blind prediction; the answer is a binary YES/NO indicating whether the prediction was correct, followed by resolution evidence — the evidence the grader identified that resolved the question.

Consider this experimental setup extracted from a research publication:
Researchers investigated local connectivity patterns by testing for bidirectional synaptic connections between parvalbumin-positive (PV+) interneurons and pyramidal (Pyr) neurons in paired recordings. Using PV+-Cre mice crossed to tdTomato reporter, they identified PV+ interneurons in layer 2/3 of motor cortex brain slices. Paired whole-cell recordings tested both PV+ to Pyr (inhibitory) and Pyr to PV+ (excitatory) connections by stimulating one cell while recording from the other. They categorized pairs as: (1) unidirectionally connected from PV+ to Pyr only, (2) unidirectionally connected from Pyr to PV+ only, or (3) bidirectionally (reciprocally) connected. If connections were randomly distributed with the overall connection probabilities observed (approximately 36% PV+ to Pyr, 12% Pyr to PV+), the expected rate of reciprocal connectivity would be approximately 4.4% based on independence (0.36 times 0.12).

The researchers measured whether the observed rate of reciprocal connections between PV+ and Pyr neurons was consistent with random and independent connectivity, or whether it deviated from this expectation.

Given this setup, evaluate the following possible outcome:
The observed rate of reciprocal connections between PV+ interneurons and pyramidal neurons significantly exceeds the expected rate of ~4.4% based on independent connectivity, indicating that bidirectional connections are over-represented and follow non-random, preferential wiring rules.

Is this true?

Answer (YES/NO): YES